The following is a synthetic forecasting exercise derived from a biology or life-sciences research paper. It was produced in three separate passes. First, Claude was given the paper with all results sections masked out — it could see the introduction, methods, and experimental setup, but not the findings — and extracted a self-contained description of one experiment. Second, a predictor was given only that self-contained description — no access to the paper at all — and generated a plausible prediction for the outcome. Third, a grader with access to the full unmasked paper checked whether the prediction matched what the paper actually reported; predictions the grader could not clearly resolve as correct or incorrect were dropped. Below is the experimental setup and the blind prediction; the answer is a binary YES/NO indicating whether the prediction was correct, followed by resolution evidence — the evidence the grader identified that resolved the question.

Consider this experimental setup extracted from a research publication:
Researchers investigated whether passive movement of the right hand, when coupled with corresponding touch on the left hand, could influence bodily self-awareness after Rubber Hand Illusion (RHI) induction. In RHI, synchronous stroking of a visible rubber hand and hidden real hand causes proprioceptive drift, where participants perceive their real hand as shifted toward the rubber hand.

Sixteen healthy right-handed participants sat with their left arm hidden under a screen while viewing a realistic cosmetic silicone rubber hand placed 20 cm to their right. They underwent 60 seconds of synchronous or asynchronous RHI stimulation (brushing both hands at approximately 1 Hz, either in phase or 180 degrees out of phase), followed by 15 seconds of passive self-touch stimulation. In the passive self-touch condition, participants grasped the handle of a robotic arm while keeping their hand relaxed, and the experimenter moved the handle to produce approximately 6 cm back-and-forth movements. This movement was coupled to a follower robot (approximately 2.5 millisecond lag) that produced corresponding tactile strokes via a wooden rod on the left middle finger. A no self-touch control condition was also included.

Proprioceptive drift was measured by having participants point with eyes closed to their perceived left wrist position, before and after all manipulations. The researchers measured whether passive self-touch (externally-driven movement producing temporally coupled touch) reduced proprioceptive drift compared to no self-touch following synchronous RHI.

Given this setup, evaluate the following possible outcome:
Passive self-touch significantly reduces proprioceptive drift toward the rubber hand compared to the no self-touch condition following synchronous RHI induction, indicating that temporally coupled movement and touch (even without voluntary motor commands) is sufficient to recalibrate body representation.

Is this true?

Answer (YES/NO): NO